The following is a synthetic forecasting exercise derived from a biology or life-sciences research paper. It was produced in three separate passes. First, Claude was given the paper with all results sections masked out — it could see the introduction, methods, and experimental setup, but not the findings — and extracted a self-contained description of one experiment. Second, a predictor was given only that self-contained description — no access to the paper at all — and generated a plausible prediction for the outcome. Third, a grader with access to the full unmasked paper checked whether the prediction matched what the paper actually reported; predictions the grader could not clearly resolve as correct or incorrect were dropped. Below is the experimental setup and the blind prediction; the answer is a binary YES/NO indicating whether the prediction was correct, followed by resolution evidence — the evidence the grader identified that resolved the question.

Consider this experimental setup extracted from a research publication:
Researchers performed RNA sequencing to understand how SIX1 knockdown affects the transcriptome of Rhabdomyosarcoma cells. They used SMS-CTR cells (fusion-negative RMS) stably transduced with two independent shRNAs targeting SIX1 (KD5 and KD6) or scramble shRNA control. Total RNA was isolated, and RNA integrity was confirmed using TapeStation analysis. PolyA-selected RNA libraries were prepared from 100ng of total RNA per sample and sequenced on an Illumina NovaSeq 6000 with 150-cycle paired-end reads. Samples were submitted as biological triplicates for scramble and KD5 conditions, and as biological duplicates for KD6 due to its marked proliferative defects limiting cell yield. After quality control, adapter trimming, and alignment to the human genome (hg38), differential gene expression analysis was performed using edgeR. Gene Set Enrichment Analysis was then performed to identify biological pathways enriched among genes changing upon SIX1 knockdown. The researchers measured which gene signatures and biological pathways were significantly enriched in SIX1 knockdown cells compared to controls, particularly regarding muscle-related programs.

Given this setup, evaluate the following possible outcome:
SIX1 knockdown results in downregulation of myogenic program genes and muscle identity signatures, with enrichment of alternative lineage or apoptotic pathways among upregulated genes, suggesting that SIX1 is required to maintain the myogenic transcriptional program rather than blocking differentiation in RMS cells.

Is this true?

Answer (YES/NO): NO